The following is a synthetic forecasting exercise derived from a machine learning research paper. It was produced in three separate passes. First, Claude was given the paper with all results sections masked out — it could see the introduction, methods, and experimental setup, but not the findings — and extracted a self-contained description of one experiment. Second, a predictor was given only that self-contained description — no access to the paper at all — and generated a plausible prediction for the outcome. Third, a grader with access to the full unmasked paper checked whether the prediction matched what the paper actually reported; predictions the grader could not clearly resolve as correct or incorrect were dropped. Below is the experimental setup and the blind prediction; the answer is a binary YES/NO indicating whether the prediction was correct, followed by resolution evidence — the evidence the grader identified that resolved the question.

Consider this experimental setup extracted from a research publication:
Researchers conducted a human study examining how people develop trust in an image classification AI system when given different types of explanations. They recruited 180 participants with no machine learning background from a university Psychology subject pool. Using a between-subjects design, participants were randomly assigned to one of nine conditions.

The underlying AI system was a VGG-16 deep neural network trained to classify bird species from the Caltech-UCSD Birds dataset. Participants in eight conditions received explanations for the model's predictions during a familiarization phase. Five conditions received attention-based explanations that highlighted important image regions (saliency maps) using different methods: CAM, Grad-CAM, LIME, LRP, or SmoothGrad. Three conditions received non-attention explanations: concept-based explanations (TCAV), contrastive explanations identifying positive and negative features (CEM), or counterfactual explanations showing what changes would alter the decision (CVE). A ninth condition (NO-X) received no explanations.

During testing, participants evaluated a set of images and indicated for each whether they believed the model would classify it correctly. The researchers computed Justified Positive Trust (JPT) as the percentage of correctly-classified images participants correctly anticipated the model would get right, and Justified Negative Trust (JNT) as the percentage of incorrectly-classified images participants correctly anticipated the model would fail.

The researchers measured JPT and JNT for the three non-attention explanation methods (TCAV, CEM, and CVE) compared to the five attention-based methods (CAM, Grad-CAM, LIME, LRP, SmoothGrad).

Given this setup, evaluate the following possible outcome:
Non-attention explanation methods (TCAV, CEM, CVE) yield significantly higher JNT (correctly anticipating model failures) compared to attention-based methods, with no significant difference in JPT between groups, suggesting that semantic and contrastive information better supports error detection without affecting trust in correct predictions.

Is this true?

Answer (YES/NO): NO